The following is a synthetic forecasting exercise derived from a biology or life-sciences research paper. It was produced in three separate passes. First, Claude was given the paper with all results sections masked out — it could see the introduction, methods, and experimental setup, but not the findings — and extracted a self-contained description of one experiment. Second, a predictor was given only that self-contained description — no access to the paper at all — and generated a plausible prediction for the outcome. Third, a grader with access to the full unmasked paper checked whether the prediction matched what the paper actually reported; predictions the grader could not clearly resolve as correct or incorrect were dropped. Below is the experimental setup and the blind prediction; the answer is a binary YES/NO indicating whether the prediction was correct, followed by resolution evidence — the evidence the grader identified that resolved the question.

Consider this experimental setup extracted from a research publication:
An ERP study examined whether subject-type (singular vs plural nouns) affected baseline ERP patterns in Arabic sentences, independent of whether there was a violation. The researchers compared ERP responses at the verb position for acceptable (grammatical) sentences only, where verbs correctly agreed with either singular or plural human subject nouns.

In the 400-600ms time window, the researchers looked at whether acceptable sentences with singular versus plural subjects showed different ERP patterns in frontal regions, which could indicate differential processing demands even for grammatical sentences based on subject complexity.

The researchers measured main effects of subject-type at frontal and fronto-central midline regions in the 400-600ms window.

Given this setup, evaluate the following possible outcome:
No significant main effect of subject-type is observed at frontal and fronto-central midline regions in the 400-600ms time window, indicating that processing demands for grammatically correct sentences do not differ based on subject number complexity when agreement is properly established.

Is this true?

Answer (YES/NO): NO